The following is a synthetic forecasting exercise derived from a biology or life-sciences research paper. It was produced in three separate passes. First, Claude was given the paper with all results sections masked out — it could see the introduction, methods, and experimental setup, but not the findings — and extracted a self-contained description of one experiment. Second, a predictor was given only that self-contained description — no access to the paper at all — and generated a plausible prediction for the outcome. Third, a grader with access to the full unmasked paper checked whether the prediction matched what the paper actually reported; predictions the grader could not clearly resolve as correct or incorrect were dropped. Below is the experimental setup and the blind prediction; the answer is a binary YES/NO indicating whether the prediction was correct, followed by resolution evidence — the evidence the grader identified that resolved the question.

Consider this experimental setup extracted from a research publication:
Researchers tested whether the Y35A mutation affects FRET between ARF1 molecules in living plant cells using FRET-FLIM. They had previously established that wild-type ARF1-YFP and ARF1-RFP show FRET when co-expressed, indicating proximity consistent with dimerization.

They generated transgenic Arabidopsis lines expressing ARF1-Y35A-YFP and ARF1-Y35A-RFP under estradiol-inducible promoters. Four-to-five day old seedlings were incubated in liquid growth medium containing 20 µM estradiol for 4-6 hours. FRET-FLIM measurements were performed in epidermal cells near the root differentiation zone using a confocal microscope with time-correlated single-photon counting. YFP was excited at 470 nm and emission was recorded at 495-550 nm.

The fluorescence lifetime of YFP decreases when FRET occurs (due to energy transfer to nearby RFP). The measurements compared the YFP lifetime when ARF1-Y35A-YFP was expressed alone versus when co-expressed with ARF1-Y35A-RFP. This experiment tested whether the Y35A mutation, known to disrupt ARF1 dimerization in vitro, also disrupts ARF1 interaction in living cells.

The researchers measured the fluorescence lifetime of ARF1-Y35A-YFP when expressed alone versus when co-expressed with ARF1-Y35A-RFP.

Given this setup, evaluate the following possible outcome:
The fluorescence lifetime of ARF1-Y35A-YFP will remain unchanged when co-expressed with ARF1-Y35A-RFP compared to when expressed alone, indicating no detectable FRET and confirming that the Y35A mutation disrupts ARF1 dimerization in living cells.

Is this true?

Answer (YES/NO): YES